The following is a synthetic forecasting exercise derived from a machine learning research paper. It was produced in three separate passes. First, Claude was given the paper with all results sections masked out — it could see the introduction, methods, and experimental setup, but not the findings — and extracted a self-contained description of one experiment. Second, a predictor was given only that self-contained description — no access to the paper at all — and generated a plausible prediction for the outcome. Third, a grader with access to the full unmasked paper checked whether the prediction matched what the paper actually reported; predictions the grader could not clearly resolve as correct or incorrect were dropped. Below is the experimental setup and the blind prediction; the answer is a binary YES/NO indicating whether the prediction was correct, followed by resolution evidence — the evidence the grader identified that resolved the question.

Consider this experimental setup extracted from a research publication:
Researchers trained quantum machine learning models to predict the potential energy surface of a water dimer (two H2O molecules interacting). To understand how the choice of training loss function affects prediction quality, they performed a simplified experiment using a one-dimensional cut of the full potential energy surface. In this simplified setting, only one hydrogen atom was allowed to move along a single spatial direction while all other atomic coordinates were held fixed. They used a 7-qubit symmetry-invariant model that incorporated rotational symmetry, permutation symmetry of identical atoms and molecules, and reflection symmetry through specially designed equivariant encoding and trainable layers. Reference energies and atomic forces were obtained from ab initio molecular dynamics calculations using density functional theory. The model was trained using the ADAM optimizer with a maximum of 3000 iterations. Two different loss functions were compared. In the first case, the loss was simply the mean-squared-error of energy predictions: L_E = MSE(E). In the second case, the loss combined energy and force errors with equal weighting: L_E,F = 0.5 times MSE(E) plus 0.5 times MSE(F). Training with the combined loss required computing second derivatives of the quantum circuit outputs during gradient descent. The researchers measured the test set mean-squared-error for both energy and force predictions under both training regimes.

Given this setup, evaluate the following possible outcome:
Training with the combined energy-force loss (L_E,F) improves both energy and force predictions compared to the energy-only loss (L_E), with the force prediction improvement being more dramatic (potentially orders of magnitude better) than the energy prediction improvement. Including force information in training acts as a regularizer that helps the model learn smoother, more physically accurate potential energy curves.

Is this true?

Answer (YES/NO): NO